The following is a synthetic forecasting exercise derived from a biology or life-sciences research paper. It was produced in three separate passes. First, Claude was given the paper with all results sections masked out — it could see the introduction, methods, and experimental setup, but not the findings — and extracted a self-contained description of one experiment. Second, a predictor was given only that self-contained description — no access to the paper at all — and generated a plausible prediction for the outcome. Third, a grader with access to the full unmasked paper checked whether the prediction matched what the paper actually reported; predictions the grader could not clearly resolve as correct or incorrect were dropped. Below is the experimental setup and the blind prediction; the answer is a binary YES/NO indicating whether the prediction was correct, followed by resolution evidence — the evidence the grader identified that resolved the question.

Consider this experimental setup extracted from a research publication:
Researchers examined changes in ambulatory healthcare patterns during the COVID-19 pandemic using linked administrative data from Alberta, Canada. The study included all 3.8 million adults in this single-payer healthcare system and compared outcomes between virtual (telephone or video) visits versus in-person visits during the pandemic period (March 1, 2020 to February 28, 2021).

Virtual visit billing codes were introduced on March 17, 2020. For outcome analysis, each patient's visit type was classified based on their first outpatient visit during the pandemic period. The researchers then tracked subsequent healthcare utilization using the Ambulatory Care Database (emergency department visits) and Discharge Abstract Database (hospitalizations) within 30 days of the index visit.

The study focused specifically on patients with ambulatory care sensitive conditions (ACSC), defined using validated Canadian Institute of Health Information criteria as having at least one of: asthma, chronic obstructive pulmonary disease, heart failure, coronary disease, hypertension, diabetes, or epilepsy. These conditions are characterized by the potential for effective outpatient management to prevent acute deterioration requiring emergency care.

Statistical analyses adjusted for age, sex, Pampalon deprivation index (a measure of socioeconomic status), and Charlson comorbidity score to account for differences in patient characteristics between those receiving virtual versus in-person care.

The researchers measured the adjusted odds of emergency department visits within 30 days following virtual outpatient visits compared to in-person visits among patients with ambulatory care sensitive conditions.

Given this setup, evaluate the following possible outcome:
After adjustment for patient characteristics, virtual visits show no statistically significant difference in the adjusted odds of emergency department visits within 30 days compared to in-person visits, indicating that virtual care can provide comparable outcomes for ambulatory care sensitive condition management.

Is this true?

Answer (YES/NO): NO